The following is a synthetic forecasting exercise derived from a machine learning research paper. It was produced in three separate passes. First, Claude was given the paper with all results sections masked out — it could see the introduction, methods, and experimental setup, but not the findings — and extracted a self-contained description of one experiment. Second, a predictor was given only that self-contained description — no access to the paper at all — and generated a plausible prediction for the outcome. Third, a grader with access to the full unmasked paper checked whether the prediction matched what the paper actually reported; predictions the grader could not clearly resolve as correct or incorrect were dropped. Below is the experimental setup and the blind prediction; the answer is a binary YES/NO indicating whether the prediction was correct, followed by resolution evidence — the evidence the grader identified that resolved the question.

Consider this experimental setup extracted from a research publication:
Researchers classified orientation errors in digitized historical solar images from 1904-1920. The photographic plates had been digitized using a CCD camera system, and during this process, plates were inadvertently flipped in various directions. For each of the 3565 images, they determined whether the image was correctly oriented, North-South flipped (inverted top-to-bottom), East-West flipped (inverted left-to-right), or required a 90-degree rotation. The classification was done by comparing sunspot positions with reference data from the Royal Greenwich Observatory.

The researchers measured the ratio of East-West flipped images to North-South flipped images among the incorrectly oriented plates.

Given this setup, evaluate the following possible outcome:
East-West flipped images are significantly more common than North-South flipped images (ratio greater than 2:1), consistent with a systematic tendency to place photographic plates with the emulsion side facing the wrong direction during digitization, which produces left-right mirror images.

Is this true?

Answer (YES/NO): NO